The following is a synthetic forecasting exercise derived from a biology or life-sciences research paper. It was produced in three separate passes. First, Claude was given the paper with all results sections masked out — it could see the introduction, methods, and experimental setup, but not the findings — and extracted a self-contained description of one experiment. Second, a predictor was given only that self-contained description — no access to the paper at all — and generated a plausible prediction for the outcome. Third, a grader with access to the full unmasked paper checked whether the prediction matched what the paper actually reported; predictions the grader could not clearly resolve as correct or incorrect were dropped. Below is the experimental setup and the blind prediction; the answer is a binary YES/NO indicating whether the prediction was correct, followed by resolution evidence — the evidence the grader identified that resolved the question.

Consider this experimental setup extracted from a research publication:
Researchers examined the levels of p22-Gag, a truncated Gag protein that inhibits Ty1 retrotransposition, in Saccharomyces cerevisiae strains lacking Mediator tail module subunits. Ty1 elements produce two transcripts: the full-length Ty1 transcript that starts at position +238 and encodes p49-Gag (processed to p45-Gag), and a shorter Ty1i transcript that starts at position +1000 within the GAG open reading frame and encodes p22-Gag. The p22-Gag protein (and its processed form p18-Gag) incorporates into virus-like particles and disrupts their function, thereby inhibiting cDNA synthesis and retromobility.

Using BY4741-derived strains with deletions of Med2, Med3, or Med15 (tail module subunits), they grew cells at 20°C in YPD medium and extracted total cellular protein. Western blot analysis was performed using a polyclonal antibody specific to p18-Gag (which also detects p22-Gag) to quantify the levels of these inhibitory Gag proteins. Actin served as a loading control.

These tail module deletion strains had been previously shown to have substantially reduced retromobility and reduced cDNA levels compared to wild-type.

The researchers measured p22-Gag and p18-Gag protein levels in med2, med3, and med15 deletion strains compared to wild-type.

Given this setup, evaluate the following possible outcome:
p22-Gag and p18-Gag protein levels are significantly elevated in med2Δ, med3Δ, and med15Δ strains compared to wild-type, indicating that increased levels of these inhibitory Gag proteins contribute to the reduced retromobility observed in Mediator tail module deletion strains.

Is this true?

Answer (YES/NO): NO